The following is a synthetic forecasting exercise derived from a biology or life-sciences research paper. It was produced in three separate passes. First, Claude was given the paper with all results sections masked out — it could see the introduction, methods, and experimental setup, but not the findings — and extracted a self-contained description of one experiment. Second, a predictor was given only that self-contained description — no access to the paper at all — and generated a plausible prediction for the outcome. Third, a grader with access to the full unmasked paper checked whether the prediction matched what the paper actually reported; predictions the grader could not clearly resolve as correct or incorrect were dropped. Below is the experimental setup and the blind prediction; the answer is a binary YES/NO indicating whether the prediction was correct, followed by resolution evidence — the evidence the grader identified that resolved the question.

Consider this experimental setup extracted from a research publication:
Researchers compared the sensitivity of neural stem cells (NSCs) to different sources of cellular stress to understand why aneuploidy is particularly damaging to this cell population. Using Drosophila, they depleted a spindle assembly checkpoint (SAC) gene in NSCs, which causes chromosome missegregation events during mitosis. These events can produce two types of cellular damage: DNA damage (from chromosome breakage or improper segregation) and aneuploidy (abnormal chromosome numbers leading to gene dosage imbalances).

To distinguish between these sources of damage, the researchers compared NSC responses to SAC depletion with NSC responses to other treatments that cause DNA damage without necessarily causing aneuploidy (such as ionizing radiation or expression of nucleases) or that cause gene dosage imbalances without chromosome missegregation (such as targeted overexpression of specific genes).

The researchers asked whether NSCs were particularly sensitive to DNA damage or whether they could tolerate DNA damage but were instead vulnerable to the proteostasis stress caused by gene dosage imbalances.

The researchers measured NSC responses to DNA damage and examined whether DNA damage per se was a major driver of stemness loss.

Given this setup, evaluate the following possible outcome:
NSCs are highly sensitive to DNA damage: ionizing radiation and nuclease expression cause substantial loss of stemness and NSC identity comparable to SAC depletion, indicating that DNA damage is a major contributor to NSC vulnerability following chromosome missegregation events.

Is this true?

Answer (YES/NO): NO